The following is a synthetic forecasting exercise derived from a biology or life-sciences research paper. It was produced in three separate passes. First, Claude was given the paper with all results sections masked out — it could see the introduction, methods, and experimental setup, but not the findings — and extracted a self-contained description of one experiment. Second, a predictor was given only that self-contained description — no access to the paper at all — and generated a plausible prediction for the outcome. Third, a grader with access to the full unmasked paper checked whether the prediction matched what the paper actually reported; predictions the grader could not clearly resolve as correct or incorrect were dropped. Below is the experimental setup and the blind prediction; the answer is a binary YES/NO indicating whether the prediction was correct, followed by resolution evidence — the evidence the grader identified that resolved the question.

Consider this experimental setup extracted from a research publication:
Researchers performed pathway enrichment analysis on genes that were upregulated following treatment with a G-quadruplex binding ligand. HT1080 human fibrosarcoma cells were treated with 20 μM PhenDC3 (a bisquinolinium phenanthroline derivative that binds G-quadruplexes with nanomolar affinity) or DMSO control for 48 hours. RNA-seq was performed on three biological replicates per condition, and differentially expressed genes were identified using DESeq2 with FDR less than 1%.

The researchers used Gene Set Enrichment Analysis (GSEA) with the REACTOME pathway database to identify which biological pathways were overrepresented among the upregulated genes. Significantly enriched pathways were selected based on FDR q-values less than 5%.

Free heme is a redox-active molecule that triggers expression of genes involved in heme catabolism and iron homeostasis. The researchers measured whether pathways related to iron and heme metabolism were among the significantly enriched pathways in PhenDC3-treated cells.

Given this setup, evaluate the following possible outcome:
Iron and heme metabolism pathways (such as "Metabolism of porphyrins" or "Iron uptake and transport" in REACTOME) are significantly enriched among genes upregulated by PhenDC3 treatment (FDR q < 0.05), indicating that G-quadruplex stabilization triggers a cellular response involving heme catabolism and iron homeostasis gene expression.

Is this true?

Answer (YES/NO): YES